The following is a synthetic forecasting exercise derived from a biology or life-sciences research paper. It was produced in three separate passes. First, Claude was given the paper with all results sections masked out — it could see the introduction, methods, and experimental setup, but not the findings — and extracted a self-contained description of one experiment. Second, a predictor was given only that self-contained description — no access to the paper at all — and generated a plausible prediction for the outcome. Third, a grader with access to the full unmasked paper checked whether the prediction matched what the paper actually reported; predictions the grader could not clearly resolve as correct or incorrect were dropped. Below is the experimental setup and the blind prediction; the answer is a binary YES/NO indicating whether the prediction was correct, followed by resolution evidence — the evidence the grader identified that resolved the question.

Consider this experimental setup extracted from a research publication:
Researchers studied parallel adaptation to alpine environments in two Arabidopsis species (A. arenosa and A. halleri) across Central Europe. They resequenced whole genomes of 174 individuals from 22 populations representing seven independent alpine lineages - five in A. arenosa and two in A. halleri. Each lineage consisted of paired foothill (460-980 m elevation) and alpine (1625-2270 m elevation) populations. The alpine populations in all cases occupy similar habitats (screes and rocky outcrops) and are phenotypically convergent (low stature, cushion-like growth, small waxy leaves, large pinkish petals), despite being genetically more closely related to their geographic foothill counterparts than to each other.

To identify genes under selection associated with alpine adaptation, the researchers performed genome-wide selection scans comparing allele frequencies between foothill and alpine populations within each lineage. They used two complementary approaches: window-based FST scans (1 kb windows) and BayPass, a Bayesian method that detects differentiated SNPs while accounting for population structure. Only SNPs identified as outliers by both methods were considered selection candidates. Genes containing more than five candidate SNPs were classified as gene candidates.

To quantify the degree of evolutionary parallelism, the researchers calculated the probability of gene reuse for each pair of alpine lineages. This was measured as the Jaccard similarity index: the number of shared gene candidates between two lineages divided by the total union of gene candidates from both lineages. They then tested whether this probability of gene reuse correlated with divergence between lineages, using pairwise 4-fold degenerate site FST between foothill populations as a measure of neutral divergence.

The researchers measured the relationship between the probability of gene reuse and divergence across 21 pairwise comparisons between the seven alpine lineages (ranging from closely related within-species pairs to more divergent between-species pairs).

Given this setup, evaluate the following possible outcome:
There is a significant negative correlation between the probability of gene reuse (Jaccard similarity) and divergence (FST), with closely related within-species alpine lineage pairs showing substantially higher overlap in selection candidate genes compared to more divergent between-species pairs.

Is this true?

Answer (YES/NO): YES